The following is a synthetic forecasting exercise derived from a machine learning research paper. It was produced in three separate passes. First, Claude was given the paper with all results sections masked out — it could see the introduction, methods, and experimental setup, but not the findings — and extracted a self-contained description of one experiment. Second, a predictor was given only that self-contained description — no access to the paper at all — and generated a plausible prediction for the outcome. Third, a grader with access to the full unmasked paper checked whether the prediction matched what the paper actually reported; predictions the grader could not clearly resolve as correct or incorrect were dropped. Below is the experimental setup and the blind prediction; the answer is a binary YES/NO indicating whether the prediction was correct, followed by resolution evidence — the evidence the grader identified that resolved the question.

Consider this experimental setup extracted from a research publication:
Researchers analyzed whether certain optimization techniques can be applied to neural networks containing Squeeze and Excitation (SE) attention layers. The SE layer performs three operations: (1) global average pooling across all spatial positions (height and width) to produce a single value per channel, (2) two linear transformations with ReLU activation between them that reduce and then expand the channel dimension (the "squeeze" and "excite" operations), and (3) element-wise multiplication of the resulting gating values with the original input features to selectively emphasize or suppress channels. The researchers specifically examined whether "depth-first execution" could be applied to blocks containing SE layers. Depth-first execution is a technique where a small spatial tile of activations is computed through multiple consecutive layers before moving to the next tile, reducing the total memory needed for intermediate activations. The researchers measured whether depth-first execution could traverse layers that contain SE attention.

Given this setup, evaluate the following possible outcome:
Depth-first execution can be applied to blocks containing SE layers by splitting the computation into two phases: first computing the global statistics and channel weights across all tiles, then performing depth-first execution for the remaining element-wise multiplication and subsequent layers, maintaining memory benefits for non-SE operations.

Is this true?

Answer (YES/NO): NO